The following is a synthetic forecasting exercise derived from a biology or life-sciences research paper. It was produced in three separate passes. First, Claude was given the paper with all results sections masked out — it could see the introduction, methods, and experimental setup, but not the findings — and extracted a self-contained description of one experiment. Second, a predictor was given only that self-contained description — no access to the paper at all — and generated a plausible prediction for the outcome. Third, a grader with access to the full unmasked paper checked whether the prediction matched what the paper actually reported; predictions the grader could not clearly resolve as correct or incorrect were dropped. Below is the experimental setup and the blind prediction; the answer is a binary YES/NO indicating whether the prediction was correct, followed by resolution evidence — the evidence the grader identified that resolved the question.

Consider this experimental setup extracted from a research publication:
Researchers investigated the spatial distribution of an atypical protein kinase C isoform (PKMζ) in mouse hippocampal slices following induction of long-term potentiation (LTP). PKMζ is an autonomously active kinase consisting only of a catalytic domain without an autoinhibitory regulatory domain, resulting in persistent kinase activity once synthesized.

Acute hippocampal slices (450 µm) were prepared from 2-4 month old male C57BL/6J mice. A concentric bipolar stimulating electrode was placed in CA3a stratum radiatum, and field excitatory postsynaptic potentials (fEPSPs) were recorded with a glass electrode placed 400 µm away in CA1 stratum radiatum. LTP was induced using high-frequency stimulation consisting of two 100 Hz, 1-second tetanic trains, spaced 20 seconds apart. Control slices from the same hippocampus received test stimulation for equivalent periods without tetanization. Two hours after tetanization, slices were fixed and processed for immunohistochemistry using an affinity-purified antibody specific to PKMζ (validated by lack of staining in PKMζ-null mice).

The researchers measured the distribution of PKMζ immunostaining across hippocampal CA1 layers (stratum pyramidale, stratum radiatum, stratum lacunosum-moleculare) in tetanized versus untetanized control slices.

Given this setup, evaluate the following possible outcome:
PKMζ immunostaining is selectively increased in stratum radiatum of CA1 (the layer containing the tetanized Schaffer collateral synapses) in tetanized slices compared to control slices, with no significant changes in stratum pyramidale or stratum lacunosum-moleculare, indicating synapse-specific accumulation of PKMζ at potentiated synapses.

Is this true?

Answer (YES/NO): NO